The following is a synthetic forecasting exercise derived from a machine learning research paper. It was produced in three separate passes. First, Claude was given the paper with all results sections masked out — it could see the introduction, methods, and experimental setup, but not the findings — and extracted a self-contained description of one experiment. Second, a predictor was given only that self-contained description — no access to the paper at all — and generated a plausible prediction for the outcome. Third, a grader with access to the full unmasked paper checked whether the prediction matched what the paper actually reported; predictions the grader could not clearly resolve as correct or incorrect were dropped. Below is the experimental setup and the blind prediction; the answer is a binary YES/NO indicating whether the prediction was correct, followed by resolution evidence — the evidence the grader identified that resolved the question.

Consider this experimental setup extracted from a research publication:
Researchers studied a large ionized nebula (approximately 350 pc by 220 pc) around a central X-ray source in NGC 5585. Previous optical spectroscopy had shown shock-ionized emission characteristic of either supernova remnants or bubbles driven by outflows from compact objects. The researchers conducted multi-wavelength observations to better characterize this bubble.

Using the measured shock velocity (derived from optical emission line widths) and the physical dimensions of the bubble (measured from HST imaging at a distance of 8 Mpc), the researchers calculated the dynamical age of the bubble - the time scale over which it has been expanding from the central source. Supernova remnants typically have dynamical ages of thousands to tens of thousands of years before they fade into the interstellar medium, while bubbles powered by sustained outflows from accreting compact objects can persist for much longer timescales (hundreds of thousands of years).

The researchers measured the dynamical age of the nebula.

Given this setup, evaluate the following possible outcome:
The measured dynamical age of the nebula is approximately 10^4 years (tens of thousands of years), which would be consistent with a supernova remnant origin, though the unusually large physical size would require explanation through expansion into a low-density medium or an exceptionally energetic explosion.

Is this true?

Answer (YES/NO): NO